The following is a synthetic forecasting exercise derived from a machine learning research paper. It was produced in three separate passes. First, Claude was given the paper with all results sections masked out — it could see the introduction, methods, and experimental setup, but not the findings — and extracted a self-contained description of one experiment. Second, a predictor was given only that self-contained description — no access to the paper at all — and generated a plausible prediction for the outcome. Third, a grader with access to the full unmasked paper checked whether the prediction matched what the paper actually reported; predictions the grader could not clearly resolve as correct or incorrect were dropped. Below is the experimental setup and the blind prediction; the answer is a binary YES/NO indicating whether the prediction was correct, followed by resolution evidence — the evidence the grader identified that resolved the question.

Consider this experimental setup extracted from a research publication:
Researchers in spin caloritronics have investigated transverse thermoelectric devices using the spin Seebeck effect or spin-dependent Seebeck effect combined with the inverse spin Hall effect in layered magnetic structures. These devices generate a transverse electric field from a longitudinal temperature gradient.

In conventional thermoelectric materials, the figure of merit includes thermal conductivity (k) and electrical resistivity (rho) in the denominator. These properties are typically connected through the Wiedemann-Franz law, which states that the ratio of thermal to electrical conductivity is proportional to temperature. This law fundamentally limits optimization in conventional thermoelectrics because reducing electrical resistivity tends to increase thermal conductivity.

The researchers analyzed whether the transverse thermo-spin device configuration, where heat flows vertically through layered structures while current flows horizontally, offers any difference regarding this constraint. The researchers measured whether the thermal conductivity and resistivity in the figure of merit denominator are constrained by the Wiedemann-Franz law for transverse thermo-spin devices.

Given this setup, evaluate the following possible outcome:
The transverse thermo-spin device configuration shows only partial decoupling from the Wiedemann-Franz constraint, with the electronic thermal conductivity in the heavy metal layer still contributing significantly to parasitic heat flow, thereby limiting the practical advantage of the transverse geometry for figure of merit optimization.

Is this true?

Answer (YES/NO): NO